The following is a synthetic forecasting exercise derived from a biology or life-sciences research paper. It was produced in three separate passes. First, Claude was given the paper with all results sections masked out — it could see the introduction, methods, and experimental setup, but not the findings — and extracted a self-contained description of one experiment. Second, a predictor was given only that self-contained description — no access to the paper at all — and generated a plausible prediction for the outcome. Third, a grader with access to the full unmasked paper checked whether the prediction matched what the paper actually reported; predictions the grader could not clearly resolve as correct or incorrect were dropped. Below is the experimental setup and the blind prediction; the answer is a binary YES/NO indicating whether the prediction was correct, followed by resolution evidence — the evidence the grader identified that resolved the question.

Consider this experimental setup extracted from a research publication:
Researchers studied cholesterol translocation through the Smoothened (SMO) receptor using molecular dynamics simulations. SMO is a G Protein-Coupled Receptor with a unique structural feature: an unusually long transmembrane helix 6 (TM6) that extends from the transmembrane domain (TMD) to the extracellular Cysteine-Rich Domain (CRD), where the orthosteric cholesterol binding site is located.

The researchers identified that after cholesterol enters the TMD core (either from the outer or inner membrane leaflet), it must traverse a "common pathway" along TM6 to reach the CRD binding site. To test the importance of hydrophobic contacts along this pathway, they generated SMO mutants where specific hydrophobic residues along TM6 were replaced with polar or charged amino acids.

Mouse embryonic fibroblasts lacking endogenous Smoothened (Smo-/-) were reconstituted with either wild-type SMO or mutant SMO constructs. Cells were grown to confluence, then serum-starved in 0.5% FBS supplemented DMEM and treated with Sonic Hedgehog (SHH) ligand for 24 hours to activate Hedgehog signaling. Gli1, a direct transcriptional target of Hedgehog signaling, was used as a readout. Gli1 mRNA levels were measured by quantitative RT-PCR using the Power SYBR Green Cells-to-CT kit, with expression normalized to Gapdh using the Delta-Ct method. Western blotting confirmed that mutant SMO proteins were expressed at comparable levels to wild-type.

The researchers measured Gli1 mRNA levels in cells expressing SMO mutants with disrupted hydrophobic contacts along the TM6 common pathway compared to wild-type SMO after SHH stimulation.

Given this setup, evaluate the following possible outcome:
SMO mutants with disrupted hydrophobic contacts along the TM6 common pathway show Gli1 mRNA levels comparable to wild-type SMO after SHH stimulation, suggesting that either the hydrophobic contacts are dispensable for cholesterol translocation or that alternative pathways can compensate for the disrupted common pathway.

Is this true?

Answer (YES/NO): NO